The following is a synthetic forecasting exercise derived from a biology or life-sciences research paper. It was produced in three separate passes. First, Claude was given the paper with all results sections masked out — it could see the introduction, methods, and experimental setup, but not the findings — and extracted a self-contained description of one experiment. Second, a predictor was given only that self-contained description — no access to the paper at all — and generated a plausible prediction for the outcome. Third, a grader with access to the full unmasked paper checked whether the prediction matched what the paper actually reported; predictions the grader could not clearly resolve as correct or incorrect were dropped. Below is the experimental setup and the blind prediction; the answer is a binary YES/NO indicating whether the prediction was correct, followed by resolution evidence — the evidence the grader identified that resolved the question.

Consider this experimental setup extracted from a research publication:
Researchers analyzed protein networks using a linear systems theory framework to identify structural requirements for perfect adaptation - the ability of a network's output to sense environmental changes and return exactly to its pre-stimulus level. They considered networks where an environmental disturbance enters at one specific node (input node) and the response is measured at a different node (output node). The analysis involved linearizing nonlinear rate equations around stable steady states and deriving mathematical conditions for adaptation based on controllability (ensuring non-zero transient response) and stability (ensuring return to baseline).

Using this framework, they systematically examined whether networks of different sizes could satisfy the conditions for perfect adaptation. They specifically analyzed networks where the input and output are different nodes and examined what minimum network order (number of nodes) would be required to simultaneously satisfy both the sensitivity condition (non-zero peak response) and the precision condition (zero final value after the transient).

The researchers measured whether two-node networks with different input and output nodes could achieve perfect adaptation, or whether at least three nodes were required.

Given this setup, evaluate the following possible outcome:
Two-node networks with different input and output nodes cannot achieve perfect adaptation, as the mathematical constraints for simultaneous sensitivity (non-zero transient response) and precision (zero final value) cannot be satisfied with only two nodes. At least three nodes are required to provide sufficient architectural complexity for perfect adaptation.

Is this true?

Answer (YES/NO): YES